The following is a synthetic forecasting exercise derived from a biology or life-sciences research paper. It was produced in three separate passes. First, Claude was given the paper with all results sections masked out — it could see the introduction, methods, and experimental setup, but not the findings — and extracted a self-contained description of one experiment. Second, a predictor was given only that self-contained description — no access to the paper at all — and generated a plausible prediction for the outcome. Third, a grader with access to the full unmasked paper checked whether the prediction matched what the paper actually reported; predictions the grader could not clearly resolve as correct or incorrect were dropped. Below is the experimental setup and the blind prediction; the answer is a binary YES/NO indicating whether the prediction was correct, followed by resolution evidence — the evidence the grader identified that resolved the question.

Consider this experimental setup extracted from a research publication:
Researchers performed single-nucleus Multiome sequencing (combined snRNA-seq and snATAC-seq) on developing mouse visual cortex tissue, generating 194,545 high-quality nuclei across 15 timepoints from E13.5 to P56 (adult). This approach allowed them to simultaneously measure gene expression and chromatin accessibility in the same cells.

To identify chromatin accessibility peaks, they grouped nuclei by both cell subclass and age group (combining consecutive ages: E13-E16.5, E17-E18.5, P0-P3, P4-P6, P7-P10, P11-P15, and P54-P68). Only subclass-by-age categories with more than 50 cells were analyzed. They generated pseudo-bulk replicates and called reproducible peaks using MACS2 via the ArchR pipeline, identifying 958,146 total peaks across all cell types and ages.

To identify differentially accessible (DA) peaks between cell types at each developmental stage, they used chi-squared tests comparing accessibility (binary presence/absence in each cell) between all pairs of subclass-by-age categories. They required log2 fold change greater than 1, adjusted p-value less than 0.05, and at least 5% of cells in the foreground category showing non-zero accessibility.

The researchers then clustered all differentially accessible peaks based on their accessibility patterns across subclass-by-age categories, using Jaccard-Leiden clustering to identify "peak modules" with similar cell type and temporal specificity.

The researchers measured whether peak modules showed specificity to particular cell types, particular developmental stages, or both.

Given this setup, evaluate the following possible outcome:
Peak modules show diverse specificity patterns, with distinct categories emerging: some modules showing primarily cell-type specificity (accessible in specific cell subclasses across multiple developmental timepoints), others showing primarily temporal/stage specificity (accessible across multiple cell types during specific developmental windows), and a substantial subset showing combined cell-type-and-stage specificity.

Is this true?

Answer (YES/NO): YES